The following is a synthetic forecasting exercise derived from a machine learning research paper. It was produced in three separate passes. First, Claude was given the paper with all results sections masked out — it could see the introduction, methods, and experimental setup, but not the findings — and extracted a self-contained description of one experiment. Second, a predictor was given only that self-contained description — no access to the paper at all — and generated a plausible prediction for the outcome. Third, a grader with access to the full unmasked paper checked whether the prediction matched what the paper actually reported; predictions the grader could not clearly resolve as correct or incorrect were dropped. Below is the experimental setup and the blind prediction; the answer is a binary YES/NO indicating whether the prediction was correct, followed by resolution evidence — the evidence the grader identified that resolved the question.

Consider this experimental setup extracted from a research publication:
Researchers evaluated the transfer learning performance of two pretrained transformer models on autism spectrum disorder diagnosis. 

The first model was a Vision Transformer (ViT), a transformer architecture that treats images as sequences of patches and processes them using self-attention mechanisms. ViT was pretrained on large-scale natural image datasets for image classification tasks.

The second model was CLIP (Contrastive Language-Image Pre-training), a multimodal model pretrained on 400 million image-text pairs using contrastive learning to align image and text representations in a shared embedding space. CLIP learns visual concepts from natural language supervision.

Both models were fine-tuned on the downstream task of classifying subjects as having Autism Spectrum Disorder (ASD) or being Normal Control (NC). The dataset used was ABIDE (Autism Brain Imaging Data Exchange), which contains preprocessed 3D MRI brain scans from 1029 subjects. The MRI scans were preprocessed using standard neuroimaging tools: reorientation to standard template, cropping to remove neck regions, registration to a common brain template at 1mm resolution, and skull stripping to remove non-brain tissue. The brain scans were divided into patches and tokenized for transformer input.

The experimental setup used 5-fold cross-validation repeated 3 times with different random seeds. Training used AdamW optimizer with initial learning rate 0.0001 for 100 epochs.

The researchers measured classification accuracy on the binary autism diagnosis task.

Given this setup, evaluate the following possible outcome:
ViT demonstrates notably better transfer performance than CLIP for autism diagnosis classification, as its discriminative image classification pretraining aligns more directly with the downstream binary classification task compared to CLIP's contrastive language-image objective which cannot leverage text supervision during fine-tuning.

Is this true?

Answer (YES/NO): NO